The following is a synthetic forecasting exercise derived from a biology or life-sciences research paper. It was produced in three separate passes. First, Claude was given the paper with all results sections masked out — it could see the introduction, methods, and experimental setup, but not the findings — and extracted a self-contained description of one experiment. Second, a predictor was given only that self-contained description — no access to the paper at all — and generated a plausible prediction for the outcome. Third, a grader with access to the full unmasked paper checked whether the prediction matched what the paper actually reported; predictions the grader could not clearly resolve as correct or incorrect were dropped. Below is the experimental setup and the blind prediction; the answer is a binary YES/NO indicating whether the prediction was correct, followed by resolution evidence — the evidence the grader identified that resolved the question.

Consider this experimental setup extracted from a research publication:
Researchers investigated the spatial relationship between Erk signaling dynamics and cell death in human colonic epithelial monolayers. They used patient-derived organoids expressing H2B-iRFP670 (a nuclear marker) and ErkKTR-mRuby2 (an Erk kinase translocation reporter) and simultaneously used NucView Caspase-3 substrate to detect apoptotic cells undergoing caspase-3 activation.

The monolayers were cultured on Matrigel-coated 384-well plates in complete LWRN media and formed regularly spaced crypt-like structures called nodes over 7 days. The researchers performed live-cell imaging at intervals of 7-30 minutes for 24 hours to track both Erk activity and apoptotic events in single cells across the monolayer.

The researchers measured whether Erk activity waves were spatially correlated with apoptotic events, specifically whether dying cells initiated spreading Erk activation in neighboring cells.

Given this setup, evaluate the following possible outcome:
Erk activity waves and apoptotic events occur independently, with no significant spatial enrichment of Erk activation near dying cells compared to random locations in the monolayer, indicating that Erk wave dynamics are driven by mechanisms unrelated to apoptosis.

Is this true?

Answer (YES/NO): NO